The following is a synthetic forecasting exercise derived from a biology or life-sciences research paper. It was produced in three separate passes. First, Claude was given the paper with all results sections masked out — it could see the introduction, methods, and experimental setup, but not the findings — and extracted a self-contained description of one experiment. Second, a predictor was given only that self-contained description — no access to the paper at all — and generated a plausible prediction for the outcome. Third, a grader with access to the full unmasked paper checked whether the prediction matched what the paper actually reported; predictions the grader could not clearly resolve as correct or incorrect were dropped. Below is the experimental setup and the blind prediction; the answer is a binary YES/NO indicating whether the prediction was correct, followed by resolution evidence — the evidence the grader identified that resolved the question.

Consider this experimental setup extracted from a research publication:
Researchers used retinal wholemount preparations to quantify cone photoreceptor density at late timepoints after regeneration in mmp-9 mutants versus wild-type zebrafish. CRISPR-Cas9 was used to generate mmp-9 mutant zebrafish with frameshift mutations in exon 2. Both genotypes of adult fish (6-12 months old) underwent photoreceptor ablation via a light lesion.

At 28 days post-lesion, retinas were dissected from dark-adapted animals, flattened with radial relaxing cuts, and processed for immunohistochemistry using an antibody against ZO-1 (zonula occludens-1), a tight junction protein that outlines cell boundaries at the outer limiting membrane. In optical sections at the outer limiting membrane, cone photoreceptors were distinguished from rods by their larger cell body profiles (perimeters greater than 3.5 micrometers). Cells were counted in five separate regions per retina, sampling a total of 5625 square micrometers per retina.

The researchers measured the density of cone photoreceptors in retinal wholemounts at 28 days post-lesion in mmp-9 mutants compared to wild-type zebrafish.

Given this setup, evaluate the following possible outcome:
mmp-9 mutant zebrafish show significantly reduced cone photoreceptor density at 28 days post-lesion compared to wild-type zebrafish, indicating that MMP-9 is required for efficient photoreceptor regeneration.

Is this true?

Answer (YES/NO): NO